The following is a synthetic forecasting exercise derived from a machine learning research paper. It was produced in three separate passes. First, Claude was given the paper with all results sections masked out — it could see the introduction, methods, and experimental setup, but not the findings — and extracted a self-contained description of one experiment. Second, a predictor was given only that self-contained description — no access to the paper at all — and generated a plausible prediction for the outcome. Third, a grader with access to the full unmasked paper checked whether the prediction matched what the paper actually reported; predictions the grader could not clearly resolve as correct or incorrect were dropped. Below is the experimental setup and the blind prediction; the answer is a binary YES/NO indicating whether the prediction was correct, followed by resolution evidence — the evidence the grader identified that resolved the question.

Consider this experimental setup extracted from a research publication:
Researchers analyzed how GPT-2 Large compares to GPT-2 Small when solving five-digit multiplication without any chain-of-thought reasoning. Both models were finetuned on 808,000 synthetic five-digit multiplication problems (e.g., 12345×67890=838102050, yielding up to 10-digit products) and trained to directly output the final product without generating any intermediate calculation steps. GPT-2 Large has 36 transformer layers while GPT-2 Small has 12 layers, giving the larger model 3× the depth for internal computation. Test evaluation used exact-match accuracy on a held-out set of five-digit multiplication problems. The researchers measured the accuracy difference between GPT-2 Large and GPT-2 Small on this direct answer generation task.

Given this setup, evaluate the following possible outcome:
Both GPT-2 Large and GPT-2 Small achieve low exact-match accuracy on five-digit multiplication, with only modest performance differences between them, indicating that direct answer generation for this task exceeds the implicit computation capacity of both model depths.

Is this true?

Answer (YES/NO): YES